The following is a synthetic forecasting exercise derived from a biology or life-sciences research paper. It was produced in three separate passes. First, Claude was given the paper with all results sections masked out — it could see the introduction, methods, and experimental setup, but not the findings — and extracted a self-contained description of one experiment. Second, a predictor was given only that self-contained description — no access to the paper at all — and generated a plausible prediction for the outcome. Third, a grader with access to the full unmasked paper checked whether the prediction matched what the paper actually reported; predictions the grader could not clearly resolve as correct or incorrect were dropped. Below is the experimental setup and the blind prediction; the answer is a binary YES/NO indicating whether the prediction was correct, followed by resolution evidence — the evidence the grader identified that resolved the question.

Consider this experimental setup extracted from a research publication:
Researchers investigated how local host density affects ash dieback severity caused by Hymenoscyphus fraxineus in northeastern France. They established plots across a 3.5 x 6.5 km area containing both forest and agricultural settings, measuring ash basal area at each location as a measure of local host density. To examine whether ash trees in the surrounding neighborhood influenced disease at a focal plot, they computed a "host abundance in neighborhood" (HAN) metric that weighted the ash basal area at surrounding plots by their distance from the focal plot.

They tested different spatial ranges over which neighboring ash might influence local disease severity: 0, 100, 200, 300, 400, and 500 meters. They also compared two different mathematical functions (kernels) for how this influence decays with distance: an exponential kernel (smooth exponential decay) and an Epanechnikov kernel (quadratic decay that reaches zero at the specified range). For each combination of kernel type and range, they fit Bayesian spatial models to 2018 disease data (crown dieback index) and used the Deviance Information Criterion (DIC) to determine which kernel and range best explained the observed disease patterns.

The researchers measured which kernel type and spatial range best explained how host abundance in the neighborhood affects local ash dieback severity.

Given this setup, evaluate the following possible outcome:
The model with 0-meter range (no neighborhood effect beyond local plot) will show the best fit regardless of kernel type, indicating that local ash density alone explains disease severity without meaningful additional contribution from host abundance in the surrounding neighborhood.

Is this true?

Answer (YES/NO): NO